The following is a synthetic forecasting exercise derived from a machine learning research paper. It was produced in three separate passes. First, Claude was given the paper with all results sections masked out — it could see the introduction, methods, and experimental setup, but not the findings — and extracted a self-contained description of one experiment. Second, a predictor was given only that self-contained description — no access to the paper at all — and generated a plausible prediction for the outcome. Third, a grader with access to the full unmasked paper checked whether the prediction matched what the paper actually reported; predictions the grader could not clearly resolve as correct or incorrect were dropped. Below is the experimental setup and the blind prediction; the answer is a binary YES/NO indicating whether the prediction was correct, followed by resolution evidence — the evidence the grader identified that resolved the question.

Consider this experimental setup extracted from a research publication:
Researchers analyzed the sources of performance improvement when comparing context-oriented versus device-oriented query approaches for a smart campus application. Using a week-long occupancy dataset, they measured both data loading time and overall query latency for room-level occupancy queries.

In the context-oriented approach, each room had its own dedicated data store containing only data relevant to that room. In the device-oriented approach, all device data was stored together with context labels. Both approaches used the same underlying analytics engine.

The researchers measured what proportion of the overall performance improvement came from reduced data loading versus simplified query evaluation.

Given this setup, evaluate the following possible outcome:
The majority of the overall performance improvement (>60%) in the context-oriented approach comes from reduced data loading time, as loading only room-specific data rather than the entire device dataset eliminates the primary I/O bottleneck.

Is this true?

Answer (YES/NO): NO